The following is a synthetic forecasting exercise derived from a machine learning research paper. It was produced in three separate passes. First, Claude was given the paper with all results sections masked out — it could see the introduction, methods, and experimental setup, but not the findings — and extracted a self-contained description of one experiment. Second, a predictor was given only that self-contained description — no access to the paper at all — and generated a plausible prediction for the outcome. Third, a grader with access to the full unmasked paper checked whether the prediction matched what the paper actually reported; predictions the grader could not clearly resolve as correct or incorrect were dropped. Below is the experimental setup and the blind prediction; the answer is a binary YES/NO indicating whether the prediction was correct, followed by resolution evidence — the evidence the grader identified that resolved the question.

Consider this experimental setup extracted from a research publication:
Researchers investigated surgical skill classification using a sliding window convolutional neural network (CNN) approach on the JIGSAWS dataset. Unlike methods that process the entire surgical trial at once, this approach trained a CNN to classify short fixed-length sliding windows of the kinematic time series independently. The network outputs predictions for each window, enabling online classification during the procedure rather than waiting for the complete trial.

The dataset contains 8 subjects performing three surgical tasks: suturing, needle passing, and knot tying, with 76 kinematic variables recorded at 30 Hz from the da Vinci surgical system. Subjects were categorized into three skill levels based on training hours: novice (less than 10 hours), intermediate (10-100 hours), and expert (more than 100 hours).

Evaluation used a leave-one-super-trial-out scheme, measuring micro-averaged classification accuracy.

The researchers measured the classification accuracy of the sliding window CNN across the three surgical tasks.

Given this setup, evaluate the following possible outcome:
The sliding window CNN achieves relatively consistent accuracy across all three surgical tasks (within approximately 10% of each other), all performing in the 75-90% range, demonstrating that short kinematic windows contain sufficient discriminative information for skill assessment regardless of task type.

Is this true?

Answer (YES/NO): NO